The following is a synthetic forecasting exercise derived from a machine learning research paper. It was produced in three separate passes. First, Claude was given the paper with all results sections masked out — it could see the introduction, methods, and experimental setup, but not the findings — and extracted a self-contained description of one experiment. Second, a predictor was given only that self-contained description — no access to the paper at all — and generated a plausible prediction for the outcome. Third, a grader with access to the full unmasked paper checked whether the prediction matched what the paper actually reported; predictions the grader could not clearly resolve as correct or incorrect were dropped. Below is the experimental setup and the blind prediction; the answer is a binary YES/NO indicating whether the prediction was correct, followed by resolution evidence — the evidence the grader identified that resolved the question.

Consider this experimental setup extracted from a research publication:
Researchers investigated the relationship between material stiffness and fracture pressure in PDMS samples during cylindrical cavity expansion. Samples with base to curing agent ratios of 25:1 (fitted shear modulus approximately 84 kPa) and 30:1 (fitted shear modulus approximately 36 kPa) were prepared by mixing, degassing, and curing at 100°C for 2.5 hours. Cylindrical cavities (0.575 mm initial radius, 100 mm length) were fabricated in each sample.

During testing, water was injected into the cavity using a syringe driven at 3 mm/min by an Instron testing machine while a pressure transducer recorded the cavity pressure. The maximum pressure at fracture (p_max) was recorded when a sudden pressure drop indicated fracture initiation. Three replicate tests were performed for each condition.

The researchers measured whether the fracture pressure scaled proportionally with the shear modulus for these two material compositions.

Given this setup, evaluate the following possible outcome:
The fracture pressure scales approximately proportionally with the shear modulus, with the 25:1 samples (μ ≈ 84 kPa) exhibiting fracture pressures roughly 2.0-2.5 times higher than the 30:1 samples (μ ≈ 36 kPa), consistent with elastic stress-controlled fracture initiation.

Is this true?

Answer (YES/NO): YES